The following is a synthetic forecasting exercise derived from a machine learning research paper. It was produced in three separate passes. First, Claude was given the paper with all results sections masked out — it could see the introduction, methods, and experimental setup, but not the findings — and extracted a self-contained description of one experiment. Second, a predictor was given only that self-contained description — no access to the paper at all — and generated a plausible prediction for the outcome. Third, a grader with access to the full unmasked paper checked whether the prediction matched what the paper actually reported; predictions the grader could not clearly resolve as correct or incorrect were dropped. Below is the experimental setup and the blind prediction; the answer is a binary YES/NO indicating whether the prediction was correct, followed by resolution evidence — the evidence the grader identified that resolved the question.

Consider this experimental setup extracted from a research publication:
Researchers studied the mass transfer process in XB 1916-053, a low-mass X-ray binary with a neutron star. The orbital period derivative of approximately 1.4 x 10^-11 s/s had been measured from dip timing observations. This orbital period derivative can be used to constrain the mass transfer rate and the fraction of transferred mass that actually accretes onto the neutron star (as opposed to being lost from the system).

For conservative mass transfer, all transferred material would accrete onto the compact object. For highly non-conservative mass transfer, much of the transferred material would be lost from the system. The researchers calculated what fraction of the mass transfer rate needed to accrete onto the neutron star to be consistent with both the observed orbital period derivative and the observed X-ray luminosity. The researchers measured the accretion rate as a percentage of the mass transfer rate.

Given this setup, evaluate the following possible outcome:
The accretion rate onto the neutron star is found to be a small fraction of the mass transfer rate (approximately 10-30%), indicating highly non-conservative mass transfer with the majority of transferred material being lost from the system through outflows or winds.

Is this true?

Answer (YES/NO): NO